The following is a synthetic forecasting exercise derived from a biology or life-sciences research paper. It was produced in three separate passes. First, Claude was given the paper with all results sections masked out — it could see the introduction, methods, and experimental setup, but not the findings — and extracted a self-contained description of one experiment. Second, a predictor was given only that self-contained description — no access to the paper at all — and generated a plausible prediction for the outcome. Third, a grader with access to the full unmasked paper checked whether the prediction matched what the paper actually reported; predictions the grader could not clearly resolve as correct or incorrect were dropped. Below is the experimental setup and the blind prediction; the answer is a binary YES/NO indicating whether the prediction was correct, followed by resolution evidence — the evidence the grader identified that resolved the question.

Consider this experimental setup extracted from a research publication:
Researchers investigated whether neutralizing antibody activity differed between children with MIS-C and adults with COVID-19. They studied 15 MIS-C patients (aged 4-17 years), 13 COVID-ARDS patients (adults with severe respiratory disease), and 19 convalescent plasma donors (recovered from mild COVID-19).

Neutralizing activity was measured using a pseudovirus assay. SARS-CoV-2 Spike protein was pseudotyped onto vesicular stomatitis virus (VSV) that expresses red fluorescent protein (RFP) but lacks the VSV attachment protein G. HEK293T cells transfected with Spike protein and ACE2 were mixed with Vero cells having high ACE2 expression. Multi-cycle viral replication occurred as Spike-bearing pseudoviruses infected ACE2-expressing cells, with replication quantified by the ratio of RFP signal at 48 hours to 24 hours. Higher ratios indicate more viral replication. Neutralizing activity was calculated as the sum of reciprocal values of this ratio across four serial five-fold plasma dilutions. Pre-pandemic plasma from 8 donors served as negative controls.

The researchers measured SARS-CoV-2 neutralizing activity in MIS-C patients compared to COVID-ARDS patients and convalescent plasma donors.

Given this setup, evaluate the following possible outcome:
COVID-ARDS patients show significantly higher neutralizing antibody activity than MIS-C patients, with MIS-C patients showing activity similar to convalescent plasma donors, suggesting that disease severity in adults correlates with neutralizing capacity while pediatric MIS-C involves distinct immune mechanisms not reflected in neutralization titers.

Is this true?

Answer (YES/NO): NO